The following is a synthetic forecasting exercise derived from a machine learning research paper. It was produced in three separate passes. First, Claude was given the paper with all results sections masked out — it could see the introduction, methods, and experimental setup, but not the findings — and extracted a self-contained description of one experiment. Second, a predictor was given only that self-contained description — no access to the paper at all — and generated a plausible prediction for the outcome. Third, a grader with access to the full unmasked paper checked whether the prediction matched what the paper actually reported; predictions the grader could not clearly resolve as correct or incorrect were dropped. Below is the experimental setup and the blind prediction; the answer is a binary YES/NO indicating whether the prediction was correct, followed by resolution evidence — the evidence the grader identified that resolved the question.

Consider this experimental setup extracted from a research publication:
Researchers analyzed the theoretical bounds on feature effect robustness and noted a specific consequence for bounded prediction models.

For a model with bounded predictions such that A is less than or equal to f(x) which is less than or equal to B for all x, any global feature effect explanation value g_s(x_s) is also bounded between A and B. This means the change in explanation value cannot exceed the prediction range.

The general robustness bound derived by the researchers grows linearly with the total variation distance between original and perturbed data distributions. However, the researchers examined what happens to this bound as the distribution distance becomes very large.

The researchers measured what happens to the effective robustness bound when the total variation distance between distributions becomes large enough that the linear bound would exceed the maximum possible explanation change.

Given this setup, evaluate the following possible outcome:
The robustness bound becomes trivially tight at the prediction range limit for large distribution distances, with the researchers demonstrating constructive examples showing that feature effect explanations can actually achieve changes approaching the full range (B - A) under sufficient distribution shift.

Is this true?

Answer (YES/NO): NO